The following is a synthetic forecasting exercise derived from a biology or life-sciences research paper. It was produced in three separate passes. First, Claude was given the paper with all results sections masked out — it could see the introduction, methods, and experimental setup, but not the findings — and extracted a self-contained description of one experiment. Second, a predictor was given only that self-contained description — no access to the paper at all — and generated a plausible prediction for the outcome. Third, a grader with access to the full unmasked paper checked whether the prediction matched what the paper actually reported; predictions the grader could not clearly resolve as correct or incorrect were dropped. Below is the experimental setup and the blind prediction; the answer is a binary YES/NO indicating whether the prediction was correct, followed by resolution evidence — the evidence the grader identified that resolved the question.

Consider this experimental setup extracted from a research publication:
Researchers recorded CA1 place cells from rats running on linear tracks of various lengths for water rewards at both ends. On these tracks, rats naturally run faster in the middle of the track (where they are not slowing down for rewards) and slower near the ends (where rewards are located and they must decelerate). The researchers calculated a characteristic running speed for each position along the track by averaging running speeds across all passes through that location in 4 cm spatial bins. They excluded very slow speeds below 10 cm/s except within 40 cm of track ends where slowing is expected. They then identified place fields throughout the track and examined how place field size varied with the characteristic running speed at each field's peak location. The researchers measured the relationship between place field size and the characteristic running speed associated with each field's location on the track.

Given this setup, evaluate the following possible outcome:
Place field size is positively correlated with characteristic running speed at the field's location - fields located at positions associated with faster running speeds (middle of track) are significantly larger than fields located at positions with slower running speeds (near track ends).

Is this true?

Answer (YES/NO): YES